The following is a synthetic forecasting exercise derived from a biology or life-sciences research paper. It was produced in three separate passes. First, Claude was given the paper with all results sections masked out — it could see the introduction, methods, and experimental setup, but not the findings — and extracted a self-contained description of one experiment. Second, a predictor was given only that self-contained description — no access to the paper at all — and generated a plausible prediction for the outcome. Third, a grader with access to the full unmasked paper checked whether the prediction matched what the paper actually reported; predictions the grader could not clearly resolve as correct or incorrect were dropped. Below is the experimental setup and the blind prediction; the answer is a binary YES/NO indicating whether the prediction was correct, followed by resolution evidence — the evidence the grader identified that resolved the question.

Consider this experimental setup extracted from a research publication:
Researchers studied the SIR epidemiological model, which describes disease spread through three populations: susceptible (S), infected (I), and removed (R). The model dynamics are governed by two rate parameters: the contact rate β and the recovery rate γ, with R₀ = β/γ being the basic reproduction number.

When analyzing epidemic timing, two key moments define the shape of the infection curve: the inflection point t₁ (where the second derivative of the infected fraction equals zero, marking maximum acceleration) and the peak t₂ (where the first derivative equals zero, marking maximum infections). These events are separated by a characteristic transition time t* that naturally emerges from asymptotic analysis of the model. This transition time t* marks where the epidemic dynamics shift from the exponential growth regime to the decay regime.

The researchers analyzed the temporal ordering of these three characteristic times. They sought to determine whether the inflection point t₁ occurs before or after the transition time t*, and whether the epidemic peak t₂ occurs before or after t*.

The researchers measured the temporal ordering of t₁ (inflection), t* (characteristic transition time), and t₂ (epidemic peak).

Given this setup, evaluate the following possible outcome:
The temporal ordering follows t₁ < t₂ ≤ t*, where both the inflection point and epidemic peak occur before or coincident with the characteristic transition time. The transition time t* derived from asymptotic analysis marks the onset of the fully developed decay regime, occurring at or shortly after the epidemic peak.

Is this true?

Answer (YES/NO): NO